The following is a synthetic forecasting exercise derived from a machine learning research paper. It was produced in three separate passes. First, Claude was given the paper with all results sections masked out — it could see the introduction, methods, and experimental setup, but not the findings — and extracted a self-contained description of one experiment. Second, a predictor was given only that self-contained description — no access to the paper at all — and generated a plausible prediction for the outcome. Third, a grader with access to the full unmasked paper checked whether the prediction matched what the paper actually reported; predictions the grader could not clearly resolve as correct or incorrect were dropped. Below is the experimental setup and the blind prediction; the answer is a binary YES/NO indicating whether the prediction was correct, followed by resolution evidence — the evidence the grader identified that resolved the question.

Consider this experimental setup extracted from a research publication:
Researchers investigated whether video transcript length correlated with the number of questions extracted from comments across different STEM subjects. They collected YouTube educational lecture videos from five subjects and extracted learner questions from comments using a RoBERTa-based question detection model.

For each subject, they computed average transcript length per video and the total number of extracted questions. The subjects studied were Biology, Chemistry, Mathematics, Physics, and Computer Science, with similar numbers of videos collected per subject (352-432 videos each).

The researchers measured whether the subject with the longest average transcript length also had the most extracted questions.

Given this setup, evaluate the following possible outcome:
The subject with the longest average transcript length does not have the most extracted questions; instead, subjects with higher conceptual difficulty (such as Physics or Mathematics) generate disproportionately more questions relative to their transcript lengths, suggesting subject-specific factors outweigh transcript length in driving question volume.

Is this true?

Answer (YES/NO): NO